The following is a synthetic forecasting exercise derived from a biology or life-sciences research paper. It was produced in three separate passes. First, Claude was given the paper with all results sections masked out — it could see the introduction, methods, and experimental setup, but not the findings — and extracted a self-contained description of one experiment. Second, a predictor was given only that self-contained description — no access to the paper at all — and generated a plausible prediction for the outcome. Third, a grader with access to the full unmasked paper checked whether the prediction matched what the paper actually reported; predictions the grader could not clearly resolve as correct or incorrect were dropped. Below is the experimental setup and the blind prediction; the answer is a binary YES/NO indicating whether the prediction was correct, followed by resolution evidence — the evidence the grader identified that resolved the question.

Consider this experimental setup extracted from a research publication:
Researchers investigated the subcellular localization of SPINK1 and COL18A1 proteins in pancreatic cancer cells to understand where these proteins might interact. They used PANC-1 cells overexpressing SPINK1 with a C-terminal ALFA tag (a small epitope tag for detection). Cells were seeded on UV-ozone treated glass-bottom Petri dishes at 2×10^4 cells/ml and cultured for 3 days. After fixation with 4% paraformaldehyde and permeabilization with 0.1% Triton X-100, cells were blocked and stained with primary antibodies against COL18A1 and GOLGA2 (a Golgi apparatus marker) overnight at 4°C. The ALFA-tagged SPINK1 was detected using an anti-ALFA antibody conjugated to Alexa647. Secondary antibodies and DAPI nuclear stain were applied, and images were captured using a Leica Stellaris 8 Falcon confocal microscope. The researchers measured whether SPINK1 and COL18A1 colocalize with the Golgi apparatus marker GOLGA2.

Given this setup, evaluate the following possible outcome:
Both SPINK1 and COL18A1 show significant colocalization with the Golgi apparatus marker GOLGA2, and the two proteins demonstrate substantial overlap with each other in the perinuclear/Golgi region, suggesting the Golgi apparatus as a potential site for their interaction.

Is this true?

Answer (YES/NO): YES